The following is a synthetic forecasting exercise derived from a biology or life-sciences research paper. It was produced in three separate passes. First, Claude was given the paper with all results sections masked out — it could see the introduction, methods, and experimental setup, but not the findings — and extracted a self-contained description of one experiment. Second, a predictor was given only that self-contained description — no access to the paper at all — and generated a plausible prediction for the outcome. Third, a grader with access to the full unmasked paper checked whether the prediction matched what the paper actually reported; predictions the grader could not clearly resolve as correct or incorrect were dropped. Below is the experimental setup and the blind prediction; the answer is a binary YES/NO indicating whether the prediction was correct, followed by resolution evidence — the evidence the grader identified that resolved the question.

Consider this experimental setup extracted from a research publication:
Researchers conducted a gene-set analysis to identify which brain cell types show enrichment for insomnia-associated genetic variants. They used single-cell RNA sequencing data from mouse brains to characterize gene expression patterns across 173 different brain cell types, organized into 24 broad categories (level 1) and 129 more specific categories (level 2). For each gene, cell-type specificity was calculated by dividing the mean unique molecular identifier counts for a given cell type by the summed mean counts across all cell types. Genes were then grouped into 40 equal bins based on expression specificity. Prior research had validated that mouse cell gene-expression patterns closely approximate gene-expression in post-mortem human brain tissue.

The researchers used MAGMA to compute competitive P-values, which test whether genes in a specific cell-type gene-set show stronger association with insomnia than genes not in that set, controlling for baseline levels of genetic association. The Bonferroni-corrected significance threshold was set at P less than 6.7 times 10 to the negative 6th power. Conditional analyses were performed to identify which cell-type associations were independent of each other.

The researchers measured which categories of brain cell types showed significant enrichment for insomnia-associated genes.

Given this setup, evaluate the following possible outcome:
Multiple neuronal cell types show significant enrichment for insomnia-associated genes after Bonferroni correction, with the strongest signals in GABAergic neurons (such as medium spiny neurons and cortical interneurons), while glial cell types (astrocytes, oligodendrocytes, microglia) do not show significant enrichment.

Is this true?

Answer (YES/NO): NO